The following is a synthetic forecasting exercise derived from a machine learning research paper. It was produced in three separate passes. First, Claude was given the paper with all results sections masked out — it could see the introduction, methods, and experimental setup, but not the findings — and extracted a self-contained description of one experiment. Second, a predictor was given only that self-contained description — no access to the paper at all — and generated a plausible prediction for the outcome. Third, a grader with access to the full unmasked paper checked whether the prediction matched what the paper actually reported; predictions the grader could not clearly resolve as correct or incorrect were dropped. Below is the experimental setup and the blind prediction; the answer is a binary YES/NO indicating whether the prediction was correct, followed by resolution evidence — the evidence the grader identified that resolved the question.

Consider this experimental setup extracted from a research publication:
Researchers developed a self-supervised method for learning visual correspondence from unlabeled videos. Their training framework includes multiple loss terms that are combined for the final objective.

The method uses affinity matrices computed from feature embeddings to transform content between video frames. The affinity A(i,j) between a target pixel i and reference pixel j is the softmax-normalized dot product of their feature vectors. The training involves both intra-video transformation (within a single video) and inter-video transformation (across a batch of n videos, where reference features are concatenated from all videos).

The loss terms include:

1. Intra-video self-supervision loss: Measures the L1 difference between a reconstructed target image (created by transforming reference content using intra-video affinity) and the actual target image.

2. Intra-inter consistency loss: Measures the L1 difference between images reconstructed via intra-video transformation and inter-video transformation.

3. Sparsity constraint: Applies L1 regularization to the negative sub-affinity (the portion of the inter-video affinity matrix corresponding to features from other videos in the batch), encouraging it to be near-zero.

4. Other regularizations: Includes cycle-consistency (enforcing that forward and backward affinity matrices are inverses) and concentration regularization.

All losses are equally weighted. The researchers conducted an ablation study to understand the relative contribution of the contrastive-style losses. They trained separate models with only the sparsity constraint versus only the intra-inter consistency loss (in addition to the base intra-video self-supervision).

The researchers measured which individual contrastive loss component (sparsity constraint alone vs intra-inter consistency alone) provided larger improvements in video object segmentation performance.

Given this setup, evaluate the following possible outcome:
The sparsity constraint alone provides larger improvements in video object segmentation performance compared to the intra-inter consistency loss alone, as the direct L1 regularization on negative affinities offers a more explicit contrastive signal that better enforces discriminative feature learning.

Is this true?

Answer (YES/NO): NO